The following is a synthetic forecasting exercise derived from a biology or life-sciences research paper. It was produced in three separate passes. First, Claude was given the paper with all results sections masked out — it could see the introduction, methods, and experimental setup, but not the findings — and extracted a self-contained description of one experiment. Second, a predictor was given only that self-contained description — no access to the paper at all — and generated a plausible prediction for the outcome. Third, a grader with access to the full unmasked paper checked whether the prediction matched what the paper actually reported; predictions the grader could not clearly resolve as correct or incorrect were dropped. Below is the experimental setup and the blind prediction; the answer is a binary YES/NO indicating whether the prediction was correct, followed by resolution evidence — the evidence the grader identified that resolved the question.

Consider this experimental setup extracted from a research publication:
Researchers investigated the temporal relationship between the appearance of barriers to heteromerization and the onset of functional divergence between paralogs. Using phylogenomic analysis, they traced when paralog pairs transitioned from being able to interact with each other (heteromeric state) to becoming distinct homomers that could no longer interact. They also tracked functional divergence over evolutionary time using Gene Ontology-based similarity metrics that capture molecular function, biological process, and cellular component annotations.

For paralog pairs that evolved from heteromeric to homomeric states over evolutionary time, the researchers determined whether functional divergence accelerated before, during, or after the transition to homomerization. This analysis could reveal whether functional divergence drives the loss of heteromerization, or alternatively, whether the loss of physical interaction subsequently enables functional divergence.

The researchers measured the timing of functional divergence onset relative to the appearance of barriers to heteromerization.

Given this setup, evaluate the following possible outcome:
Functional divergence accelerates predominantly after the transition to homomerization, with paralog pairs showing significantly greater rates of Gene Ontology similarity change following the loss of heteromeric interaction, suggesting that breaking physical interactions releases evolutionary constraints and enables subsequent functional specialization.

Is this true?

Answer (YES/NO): YES